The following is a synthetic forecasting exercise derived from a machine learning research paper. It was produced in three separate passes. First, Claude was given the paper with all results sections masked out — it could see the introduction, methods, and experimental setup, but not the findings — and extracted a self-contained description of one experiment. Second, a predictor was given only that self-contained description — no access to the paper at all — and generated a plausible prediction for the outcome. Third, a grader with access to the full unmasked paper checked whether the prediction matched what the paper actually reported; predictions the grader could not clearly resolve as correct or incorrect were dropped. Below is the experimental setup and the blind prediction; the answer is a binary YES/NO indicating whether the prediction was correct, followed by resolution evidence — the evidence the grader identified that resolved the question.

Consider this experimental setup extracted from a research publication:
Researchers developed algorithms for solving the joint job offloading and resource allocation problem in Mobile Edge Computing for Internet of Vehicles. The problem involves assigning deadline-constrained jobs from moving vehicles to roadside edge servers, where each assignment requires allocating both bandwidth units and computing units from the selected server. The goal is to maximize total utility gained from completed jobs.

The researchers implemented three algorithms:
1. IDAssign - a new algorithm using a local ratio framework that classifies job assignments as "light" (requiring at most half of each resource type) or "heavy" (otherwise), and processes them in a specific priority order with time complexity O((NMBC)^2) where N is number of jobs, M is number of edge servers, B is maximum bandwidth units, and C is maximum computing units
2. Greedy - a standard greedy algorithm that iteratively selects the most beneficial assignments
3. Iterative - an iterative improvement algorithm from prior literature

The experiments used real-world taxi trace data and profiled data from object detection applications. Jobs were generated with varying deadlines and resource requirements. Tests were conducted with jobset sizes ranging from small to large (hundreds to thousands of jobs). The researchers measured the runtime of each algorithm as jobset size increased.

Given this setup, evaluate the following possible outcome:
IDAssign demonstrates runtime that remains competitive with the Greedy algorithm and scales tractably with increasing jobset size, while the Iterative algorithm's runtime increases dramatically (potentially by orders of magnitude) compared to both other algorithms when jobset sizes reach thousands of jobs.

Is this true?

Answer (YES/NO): NO